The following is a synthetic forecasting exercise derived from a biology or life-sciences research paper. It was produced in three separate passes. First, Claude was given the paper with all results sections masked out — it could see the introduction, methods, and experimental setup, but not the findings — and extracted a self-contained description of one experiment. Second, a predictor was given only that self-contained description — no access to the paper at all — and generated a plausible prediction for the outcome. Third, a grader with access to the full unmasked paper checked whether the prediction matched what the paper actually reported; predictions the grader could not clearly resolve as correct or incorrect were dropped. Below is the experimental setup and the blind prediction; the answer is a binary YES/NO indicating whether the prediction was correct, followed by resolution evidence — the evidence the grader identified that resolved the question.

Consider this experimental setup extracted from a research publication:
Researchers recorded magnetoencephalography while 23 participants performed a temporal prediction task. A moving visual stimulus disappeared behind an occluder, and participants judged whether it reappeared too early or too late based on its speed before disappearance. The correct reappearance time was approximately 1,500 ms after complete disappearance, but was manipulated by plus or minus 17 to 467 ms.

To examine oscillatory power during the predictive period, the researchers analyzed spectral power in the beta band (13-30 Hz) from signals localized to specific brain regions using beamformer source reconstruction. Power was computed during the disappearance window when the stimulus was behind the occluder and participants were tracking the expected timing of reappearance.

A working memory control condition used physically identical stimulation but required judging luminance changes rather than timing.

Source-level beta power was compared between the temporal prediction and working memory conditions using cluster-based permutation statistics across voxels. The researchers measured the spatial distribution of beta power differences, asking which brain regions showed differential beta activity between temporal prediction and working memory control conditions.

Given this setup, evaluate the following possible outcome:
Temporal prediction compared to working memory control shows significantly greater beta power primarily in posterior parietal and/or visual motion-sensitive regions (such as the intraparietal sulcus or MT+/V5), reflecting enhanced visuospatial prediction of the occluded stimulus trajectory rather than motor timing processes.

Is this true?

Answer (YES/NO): NO